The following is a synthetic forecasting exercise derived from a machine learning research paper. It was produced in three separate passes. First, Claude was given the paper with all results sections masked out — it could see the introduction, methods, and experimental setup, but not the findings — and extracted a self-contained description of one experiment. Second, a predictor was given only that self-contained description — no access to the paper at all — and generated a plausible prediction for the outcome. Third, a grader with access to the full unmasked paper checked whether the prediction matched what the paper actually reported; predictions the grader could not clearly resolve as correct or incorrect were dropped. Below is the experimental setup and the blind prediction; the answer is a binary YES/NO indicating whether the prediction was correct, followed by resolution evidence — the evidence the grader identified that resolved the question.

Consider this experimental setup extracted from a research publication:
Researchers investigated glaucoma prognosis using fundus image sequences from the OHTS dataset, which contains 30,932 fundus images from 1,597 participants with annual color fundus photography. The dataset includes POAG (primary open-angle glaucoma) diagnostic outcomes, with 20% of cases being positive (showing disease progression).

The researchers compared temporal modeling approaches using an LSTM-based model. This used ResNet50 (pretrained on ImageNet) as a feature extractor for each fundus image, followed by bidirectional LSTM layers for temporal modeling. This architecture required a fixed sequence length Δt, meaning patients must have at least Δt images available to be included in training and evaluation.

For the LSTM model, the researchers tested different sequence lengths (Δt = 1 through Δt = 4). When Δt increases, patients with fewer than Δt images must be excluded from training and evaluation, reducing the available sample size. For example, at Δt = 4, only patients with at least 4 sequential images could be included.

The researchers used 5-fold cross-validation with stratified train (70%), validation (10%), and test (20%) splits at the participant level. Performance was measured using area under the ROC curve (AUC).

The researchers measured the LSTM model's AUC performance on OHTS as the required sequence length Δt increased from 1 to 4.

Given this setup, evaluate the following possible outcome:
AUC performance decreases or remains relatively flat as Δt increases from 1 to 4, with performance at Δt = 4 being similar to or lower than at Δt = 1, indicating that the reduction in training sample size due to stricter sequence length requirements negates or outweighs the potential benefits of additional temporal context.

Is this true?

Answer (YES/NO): NO